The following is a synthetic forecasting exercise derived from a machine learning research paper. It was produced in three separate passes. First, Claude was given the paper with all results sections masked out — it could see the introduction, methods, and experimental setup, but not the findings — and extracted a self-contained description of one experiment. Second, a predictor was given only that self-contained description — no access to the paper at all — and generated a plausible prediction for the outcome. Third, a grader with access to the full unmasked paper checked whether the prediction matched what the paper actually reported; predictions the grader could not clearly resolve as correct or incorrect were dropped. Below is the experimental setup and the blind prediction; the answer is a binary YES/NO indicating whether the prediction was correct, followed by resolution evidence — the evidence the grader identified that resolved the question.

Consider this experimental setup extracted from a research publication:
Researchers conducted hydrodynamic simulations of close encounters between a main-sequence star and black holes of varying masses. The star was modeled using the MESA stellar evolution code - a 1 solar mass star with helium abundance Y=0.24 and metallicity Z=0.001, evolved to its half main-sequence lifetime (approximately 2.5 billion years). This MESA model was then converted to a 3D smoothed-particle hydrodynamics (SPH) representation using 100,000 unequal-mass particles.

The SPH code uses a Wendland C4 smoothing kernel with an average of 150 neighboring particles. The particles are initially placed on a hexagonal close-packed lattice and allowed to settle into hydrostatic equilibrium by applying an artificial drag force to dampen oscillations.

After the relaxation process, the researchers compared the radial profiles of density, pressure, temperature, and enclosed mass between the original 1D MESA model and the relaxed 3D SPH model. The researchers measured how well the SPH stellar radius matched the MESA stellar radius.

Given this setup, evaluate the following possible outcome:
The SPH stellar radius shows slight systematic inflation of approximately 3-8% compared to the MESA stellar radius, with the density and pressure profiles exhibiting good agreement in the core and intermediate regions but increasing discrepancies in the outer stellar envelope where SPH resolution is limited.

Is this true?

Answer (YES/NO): NO